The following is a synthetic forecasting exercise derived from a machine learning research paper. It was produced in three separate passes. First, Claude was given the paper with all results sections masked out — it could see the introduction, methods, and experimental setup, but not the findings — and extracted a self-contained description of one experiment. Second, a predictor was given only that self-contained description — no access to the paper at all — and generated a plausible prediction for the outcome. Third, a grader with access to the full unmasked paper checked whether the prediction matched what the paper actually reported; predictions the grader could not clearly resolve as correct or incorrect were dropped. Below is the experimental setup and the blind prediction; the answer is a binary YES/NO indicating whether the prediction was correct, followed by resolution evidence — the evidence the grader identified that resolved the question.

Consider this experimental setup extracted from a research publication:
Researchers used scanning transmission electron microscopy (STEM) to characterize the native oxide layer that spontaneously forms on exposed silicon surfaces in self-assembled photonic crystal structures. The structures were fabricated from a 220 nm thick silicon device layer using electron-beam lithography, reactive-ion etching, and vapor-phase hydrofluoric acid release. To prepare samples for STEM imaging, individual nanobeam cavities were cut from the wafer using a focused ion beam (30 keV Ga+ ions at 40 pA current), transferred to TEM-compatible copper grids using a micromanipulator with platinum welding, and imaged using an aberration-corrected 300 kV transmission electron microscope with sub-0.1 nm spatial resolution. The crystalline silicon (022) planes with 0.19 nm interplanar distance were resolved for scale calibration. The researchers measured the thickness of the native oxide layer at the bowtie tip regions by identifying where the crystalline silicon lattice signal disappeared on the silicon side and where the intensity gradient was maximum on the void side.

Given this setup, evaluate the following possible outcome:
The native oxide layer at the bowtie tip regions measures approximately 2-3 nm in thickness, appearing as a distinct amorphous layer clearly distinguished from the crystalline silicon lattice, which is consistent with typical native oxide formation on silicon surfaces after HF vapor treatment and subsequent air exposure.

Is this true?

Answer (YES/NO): YES